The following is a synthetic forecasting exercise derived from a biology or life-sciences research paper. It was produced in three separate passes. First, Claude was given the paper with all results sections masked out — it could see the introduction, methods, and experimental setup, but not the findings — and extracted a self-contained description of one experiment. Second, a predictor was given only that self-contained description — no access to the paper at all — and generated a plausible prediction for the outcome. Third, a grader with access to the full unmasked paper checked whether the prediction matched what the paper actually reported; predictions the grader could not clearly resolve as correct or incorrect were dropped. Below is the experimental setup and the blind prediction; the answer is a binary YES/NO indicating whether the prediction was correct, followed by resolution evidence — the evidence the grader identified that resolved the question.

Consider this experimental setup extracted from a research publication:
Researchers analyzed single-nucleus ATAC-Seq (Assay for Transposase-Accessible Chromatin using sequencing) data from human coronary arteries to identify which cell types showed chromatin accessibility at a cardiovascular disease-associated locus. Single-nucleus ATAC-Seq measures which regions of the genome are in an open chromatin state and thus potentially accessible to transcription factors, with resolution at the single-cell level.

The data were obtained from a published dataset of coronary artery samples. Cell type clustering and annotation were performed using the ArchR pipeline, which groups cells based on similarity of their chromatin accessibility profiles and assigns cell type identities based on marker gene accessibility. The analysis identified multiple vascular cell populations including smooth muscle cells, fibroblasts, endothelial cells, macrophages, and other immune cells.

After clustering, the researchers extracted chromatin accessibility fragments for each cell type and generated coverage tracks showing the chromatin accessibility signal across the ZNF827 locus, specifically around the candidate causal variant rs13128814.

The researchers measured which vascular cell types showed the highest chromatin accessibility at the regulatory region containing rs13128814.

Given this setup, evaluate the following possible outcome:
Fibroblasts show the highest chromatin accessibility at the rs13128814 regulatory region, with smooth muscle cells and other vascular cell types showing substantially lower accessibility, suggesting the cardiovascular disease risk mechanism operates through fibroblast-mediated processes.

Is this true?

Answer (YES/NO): NO